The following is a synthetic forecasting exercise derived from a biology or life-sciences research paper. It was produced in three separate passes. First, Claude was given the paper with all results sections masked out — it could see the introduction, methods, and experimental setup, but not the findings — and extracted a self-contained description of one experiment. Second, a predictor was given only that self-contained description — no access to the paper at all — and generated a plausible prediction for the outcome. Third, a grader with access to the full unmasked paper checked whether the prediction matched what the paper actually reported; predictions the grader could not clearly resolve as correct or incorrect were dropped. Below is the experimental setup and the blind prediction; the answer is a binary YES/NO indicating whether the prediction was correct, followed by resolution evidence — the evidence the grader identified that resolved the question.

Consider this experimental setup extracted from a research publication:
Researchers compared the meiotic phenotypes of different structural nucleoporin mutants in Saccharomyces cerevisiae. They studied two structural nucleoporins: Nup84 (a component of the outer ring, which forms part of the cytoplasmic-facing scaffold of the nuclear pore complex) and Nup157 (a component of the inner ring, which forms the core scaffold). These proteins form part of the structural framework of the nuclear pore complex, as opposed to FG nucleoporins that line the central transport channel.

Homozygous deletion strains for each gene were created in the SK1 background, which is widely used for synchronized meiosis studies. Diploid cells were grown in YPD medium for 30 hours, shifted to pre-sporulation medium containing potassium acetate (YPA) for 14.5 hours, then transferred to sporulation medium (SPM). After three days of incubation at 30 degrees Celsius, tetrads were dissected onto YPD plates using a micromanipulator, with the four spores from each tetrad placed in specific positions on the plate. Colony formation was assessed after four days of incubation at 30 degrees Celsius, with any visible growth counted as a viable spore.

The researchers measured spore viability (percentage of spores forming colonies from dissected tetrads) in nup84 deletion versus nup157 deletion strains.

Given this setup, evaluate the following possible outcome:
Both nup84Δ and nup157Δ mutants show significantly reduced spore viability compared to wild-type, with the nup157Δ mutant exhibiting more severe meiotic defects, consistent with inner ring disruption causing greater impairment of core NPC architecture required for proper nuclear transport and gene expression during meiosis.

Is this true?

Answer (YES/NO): NO